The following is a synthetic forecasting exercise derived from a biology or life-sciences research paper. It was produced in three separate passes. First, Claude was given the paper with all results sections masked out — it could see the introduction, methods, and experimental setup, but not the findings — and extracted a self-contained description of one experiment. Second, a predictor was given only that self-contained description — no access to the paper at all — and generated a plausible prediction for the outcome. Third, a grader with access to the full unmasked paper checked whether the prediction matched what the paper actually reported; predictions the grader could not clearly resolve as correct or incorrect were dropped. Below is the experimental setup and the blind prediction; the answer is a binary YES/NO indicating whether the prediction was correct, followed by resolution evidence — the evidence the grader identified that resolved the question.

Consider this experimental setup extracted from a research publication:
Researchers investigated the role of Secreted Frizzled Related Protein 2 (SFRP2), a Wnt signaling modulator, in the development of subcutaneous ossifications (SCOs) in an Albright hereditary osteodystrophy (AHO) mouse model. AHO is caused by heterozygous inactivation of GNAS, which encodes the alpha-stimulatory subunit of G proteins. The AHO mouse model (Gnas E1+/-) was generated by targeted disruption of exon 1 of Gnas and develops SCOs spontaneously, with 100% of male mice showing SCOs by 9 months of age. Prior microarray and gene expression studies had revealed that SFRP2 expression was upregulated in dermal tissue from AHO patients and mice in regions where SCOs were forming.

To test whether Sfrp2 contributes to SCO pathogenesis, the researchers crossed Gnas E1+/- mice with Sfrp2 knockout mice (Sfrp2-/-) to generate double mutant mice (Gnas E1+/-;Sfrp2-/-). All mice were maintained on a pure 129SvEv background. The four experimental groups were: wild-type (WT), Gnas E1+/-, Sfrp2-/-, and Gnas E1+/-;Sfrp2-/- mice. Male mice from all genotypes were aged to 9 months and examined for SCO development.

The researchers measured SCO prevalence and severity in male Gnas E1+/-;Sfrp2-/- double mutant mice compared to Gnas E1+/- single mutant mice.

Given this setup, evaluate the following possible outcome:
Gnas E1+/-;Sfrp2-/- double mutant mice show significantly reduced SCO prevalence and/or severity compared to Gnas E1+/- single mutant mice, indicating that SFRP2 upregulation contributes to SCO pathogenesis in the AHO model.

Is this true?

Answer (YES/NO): NO